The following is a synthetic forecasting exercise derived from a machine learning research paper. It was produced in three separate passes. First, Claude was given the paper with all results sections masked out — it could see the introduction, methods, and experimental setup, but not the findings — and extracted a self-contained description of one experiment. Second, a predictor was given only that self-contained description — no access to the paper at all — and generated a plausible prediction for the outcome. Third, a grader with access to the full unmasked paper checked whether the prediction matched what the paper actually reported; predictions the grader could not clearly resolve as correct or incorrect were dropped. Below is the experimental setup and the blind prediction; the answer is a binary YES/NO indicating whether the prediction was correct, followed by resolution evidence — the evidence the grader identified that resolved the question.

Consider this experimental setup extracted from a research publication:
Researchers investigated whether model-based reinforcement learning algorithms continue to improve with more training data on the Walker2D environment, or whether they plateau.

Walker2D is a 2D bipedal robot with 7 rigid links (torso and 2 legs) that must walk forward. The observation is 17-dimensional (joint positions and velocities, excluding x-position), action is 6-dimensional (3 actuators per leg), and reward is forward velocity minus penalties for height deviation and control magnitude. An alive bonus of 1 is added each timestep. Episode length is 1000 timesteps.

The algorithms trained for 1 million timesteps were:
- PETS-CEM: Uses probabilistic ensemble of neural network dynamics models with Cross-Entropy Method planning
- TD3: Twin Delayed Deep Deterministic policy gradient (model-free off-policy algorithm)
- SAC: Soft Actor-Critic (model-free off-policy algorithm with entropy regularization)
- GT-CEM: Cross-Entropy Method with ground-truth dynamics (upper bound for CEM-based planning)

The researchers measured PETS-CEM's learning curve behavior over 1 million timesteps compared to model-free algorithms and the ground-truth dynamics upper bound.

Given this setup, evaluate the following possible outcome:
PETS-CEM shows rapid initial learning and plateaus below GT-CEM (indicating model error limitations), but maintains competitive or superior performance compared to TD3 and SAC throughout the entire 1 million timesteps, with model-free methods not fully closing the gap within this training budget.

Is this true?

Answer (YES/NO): NO